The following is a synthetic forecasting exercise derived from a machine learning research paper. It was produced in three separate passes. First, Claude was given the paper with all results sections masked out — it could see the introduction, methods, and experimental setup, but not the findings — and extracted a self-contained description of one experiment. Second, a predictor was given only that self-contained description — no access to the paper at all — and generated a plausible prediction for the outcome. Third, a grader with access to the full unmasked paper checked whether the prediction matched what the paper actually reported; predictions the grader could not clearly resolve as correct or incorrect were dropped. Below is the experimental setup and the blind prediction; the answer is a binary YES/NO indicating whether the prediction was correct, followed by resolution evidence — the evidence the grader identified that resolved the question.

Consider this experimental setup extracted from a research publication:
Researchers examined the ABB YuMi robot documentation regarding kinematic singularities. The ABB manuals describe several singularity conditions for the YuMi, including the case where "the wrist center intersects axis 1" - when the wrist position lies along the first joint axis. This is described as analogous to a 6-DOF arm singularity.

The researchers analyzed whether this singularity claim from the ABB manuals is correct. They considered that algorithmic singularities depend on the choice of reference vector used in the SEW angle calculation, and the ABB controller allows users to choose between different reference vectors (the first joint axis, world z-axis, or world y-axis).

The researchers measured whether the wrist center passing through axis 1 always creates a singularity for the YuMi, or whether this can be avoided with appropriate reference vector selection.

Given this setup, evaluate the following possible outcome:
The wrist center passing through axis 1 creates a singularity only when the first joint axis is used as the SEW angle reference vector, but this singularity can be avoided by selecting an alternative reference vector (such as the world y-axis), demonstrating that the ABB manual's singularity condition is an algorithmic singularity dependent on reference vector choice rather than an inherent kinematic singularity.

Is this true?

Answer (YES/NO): YES